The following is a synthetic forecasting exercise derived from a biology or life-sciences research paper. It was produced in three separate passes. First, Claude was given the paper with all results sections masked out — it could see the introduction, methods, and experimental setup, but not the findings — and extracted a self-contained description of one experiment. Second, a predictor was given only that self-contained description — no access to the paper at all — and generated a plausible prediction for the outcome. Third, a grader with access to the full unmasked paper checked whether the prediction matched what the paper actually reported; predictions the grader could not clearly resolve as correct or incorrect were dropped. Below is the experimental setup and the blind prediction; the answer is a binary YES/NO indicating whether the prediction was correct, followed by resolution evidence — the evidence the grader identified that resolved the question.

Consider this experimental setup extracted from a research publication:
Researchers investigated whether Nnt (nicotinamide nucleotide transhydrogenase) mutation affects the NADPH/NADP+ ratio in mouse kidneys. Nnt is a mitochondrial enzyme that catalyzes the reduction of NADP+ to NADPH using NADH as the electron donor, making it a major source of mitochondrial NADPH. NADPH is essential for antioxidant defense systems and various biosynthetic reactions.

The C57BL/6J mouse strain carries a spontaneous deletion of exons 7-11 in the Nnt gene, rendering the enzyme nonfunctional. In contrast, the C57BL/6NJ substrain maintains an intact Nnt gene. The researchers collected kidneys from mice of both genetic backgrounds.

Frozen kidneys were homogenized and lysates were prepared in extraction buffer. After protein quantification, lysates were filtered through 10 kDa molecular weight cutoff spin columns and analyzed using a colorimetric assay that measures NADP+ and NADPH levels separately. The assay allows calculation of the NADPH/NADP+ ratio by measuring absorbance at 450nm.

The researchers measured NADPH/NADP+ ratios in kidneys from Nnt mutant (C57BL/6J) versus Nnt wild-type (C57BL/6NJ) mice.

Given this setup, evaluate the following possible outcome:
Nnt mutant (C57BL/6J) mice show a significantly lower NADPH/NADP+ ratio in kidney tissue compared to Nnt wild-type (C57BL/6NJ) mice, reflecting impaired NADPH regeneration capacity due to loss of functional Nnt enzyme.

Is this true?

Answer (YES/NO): YES